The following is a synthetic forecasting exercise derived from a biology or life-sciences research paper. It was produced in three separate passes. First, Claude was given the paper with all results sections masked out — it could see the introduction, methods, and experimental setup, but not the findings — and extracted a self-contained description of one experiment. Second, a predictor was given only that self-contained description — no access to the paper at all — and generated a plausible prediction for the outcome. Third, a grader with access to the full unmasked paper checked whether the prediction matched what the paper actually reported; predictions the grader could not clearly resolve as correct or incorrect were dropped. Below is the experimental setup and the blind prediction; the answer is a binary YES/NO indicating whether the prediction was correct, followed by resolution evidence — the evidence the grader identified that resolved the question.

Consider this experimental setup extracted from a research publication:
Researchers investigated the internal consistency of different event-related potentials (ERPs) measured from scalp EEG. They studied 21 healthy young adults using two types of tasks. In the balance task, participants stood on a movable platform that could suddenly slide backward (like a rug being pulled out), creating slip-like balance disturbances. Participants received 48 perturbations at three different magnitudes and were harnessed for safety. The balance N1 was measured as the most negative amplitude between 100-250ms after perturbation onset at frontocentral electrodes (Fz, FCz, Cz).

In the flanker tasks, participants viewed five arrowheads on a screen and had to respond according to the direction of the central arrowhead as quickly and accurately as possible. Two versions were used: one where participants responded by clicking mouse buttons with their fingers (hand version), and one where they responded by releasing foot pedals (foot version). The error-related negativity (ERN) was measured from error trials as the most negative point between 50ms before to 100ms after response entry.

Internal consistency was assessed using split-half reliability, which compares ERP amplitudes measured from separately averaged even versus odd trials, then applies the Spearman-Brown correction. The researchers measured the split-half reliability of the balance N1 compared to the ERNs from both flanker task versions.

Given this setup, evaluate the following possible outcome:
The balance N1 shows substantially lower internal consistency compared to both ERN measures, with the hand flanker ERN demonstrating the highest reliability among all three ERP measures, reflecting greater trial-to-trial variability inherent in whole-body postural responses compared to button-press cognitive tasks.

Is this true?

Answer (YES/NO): NO